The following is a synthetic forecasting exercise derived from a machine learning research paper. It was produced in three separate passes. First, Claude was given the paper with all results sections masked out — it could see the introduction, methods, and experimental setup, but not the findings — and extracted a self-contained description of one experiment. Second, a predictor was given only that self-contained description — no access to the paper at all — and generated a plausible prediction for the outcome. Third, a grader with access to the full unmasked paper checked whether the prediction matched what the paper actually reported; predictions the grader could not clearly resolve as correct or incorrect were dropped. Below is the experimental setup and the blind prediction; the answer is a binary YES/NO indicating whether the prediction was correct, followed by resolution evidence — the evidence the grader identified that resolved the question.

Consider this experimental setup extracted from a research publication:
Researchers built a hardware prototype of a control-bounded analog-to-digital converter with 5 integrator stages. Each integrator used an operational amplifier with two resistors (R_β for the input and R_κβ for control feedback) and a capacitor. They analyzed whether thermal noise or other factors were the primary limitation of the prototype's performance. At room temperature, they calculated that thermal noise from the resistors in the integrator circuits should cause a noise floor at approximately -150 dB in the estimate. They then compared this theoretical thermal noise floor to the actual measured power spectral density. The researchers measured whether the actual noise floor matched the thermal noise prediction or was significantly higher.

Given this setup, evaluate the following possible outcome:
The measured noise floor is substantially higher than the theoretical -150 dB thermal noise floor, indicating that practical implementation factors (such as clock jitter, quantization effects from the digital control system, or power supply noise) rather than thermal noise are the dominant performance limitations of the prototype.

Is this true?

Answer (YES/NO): YES